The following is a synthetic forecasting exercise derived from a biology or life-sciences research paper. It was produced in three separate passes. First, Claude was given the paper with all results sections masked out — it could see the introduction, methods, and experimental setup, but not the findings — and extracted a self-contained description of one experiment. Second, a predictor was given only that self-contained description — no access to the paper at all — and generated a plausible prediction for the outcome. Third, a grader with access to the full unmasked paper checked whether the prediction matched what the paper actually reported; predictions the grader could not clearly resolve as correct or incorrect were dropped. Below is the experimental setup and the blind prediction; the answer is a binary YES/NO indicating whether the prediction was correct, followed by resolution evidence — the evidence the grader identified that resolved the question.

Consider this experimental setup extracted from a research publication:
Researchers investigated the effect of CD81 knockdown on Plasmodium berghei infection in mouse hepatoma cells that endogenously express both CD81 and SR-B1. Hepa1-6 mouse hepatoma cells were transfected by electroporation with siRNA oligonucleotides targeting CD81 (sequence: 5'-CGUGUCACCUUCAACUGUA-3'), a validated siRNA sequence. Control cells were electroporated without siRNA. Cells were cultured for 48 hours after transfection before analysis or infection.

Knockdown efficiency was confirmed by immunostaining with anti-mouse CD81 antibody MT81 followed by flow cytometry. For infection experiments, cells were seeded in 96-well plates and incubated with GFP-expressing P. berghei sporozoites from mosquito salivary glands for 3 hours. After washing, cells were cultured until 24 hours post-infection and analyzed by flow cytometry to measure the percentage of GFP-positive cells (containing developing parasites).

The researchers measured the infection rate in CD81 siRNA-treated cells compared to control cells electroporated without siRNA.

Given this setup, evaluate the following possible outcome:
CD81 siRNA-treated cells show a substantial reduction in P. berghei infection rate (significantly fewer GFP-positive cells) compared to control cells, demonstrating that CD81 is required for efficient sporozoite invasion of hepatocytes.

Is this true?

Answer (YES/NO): YES